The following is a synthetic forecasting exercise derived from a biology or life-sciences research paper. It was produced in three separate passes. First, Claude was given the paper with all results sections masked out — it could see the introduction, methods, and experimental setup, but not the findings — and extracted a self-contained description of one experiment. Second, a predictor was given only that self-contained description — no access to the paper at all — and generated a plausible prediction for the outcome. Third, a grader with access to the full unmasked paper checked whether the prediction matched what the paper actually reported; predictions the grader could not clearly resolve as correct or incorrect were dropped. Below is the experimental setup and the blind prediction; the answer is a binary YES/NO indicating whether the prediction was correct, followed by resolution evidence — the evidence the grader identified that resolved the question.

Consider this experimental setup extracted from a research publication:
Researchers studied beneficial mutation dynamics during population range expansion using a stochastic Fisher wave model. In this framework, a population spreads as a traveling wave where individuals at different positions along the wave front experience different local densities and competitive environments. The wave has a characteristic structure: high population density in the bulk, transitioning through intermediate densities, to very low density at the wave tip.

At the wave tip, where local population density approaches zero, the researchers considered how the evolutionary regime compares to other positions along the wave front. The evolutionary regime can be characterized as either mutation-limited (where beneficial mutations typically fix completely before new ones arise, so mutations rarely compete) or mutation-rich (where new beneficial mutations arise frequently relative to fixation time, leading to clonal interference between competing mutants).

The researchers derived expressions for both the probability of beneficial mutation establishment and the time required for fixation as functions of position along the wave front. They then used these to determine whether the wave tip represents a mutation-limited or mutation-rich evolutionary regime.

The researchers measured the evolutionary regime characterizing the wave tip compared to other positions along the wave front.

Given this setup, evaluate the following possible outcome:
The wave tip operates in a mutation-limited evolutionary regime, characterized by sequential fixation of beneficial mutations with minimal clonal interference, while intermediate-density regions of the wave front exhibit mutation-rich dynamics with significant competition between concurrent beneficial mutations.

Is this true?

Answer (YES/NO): YES